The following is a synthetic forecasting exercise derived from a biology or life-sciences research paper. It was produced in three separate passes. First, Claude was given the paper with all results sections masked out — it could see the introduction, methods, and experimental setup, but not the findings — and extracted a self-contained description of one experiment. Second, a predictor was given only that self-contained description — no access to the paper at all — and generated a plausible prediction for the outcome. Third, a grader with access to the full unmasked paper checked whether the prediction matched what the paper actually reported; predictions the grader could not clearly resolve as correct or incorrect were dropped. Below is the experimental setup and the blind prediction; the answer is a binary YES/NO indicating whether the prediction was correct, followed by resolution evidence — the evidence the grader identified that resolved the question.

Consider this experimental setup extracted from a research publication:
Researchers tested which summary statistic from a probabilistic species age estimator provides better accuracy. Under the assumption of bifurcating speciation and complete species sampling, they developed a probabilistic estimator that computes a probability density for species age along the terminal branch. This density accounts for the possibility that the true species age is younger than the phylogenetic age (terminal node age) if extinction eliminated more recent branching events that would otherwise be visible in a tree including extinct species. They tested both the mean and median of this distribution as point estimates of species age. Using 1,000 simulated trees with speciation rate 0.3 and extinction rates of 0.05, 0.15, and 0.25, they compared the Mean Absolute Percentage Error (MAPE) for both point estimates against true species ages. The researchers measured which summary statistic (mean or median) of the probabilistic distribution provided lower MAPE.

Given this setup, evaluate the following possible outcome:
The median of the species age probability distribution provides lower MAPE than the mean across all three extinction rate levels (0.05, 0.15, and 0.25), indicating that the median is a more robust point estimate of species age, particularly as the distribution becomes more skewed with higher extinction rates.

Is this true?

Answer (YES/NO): YES